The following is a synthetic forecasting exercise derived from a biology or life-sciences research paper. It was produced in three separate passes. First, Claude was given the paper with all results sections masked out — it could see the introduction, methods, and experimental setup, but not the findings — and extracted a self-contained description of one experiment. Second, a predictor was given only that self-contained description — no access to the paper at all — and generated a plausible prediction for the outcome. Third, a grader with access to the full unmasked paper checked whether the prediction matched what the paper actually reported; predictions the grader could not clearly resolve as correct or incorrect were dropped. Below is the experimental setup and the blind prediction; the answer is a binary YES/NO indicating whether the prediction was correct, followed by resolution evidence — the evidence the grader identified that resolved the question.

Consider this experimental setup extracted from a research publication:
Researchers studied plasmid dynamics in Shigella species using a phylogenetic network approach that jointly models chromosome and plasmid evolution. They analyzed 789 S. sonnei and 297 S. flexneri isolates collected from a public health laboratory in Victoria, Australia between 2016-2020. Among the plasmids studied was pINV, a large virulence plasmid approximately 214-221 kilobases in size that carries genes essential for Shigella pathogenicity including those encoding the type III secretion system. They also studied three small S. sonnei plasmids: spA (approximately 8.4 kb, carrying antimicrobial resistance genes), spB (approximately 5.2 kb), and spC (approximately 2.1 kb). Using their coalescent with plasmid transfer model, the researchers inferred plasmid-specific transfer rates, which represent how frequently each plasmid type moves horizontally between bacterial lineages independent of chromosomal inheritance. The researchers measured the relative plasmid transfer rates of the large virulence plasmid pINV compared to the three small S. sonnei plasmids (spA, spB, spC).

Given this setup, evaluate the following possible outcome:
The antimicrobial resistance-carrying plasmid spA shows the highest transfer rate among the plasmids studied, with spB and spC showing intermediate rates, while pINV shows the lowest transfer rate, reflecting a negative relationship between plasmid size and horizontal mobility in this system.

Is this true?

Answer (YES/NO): NO